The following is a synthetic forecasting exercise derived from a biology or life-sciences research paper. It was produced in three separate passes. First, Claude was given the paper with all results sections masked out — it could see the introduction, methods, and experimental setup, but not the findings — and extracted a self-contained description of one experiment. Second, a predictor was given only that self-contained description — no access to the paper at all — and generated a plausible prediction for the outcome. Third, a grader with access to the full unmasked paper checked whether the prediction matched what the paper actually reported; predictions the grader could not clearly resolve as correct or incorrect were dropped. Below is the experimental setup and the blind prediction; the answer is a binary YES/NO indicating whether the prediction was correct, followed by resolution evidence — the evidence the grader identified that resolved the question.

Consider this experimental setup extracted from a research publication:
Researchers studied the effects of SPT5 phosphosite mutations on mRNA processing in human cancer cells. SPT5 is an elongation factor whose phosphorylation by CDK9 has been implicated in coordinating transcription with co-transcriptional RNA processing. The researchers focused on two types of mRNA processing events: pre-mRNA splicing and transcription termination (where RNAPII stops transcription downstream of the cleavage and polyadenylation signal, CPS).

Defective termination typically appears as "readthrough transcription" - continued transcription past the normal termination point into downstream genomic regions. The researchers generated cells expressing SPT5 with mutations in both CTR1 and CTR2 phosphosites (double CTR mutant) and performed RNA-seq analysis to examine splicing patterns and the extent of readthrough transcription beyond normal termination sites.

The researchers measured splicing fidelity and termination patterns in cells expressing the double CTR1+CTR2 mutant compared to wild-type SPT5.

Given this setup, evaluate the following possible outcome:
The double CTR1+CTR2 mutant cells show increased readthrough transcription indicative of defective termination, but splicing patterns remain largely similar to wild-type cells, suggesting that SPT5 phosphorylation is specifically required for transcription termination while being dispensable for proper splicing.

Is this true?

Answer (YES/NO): NO